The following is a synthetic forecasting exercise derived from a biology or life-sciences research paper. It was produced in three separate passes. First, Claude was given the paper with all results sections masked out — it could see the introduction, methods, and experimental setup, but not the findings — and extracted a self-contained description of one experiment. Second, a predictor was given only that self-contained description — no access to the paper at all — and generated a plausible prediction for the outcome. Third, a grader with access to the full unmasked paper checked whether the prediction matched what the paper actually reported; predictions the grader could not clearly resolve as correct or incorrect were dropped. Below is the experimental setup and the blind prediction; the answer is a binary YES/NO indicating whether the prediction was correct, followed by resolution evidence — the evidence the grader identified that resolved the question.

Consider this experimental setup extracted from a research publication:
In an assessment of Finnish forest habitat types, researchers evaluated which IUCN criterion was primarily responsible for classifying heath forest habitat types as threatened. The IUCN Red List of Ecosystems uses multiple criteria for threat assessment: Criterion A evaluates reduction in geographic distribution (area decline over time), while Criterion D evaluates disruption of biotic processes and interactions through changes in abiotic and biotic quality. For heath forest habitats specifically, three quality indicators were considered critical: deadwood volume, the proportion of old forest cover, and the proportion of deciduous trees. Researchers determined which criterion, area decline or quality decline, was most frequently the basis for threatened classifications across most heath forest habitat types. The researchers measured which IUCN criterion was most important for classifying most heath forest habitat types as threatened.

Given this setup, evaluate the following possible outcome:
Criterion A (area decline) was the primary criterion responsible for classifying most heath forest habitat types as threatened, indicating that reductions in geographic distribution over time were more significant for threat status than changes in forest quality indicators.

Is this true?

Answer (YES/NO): NO